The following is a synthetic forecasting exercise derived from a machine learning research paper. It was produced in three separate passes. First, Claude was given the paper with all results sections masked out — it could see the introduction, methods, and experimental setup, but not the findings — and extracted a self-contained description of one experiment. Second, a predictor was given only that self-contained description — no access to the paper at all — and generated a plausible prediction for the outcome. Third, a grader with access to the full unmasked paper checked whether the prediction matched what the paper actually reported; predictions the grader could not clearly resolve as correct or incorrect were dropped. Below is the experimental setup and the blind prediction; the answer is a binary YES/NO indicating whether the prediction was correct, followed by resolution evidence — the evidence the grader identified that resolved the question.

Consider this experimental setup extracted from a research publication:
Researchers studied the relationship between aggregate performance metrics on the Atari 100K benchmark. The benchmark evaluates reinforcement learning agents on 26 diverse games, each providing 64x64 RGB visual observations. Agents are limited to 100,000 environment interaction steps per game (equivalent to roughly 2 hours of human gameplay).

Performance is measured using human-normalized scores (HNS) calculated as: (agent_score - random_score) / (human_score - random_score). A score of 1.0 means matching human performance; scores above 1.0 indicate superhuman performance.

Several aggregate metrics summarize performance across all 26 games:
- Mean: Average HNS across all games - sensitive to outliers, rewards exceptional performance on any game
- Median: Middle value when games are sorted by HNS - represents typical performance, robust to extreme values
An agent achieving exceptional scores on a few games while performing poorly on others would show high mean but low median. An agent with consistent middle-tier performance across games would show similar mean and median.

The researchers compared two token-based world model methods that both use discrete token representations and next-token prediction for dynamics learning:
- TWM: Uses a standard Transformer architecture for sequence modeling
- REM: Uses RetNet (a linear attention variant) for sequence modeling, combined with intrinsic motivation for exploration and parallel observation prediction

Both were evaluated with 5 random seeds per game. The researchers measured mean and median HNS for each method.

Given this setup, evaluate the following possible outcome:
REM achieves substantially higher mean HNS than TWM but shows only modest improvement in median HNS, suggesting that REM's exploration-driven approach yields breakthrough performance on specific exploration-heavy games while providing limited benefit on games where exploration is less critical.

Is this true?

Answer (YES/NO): NO